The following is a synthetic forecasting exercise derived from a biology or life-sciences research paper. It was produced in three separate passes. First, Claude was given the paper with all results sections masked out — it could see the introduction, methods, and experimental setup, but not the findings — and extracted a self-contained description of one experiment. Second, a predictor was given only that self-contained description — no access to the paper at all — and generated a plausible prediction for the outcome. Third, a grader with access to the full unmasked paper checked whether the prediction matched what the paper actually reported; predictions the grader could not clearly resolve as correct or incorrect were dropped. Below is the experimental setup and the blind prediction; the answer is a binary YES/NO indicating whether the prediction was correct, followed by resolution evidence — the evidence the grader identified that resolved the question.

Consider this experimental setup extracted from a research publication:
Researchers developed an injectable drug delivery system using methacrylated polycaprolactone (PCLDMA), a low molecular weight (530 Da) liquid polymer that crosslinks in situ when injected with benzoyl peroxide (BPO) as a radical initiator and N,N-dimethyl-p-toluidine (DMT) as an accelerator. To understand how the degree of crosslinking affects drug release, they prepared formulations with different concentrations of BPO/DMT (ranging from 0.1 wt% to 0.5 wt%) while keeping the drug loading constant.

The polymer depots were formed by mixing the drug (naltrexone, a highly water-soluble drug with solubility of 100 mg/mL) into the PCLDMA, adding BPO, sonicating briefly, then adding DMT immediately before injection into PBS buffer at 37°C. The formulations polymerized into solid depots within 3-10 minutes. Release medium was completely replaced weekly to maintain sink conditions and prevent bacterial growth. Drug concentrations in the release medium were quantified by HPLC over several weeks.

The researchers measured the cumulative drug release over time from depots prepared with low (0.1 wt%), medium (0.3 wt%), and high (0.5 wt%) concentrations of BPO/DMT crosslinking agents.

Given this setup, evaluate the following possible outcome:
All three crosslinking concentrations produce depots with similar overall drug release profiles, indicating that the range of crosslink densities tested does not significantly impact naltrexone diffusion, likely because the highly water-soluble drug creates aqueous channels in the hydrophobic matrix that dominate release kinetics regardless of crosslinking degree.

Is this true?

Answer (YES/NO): NO